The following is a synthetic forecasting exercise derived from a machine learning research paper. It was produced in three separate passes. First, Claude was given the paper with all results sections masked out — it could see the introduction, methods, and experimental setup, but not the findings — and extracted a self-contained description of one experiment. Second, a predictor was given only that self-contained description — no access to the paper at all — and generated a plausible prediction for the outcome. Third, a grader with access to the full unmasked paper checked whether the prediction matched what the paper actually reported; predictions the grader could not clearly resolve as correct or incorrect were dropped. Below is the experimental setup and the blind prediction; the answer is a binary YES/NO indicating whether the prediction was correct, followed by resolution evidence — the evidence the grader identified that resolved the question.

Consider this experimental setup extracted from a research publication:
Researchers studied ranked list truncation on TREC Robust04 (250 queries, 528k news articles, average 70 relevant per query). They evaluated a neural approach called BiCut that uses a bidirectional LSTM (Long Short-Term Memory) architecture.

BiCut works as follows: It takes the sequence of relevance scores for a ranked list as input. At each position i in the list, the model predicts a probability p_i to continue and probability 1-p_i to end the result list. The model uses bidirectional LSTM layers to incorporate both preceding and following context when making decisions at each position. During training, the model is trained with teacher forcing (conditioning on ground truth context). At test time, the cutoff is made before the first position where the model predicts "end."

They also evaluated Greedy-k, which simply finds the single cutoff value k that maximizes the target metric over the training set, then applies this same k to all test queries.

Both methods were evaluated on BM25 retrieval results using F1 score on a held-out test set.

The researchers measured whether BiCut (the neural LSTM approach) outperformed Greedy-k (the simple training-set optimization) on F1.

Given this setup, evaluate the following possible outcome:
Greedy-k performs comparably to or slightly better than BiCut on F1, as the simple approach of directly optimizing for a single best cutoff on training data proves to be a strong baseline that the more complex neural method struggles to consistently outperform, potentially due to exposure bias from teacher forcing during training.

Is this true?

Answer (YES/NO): YES